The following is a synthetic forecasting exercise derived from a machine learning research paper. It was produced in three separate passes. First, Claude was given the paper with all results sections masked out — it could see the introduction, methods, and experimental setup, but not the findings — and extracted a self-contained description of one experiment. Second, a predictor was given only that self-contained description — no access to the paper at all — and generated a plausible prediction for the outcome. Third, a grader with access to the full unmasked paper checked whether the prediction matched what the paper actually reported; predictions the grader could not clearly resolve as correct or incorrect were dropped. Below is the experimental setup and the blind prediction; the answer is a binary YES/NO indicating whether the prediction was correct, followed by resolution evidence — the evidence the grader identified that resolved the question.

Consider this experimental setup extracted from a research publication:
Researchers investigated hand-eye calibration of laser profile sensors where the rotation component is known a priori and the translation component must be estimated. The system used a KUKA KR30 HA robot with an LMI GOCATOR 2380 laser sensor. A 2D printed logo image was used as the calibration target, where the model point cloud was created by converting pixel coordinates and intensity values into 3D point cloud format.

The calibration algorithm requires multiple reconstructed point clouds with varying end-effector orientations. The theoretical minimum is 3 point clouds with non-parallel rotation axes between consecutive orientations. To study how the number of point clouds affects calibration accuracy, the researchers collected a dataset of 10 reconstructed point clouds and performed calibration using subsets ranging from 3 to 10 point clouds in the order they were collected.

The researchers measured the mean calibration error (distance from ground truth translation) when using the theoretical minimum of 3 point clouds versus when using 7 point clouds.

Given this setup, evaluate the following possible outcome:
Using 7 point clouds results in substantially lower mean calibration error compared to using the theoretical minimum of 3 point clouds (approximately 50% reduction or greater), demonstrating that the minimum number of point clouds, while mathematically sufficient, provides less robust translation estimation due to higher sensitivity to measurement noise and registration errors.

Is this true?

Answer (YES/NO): YES